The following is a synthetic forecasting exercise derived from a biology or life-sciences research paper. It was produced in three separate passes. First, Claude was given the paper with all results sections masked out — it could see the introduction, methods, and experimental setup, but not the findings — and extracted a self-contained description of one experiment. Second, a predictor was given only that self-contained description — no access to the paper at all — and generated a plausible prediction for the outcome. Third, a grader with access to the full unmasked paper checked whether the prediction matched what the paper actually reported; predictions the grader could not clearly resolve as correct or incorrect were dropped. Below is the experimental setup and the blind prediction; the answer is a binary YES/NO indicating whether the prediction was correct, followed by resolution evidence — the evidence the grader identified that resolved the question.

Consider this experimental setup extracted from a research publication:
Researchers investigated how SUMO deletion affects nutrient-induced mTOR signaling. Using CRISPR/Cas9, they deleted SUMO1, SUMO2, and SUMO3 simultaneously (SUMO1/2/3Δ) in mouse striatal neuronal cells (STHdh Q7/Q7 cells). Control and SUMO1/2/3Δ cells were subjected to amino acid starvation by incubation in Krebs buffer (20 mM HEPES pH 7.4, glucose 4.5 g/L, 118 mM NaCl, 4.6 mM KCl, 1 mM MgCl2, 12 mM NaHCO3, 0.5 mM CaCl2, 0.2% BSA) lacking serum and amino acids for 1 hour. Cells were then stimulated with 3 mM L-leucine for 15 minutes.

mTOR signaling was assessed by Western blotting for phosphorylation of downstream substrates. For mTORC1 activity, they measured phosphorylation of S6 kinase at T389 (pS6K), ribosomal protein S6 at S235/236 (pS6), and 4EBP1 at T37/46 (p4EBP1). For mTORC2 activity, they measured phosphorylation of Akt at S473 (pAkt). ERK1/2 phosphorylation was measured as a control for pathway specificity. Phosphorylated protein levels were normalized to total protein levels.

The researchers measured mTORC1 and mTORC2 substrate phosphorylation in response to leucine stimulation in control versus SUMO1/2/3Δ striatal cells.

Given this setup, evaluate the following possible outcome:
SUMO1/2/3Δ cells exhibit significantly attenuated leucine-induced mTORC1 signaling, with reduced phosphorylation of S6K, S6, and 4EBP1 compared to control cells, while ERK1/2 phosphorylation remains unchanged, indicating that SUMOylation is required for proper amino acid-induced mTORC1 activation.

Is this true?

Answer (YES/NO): YES